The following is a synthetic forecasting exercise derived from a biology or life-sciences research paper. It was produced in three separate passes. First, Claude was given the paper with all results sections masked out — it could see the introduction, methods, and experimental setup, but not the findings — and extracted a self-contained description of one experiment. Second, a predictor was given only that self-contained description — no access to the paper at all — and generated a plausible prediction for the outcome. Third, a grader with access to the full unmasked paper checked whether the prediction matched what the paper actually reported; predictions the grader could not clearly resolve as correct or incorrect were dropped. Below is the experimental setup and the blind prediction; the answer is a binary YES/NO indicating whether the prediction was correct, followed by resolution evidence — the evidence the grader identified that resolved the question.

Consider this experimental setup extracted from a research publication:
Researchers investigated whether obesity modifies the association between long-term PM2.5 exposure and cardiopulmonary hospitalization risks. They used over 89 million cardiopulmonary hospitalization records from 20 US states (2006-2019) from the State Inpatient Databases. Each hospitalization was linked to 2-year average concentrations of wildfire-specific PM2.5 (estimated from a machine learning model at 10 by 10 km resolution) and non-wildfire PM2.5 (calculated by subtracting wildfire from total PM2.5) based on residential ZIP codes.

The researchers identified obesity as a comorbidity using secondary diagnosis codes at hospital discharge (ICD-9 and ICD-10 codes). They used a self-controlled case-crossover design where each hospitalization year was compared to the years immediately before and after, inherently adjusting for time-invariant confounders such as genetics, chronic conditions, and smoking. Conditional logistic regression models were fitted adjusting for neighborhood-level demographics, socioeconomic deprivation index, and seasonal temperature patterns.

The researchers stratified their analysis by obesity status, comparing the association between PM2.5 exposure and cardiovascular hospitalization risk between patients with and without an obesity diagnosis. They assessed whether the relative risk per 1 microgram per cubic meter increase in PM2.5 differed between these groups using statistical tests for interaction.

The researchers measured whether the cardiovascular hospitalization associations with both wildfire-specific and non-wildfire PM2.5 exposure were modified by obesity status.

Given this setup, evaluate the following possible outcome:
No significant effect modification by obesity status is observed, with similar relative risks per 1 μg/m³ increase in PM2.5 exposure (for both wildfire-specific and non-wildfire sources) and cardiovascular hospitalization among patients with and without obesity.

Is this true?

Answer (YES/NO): NO